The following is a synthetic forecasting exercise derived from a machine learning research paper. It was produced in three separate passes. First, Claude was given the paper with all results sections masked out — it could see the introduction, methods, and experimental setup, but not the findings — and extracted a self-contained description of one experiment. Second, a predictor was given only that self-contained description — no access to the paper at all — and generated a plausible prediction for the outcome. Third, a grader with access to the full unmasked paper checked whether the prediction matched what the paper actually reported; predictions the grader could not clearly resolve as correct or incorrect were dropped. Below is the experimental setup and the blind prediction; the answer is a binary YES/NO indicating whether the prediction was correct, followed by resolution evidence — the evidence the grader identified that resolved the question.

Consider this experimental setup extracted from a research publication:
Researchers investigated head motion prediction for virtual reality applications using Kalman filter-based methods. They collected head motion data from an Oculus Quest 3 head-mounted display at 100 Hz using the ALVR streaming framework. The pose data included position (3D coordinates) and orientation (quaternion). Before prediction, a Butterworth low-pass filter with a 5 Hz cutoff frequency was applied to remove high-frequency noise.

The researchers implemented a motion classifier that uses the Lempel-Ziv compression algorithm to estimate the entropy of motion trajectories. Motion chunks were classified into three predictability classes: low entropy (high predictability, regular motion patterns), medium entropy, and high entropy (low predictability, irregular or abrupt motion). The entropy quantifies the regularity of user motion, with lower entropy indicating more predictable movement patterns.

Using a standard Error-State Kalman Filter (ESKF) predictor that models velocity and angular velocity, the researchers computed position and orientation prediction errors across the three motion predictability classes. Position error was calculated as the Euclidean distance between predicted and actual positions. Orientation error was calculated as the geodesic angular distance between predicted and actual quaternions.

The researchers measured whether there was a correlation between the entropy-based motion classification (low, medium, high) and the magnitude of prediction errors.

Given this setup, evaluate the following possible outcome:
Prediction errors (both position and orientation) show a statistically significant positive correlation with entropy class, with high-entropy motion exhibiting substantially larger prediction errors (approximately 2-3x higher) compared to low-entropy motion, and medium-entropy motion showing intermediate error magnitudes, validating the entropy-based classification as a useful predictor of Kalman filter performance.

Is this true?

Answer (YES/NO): NO